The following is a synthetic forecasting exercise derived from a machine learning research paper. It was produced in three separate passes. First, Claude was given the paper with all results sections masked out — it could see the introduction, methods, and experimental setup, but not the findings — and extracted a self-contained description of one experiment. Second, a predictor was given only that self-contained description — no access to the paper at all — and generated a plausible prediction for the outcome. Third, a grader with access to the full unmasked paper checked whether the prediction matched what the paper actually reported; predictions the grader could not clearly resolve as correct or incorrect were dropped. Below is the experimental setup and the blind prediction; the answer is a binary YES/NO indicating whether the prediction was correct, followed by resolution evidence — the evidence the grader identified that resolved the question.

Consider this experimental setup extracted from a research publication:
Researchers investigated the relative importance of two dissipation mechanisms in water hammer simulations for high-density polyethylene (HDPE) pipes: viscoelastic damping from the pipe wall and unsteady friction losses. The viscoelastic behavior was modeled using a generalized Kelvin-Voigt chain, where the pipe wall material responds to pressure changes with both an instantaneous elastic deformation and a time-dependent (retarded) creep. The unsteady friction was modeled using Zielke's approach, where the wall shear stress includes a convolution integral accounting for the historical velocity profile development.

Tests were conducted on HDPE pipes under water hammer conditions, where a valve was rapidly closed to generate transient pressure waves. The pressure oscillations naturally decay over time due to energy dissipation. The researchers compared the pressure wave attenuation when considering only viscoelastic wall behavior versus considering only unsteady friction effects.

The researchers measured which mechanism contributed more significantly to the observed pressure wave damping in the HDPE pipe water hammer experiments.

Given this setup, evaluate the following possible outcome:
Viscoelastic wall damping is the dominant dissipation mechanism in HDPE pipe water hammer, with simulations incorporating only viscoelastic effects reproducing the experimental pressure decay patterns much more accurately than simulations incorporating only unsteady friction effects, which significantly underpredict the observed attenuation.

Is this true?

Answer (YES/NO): YES